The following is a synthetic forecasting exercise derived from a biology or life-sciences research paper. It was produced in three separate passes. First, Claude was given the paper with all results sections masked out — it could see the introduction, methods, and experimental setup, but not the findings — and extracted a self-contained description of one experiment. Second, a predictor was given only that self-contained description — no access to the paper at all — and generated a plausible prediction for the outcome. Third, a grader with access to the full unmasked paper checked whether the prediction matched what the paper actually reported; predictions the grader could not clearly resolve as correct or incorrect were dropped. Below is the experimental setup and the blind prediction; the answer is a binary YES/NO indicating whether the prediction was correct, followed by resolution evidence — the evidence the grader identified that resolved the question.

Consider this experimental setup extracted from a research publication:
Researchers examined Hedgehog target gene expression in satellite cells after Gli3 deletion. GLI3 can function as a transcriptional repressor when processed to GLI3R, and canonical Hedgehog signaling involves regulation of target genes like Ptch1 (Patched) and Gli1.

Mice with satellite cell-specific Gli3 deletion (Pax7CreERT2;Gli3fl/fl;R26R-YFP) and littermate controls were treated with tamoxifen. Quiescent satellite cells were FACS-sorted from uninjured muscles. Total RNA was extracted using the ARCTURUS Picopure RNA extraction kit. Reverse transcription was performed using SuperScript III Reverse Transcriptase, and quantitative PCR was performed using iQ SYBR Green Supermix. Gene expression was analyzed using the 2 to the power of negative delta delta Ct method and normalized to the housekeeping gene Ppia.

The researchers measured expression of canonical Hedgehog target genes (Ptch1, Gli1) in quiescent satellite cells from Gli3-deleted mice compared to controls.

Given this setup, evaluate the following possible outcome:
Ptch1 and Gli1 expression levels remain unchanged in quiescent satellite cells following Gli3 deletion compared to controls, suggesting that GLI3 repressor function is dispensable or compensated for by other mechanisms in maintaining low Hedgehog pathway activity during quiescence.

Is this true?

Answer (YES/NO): YES